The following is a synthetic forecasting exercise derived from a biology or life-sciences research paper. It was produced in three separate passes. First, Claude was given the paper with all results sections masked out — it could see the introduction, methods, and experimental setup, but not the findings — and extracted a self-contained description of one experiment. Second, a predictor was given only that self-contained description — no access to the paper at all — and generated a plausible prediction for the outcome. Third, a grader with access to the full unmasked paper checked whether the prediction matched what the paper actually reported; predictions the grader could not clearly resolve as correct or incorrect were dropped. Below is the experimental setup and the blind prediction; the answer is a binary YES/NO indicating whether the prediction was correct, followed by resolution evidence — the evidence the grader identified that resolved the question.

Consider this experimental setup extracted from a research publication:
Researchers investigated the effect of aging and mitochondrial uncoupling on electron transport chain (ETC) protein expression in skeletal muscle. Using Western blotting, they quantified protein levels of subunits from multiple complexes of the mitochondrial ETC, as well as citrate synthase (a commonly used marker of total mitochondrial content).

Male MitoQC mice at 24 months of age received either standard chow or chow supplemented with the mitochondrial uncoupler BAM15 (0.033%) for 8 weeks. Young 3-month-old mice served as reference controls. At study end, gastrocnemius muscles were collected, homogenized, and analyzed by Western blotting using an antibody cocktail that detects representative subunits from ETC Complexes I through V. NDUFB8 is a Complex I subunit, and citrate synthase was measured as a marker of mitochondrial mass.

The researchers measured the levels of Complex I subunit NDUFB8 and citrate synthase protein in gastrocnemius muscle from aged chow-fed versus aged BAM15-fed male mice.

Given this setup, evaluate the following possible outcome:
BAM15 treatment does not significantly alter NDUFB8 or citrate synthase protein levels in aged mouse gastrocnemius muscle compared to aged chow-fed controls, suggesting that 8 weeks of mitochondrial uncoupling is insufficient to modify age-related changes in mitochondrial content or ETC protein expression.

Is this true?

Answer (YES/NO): YES